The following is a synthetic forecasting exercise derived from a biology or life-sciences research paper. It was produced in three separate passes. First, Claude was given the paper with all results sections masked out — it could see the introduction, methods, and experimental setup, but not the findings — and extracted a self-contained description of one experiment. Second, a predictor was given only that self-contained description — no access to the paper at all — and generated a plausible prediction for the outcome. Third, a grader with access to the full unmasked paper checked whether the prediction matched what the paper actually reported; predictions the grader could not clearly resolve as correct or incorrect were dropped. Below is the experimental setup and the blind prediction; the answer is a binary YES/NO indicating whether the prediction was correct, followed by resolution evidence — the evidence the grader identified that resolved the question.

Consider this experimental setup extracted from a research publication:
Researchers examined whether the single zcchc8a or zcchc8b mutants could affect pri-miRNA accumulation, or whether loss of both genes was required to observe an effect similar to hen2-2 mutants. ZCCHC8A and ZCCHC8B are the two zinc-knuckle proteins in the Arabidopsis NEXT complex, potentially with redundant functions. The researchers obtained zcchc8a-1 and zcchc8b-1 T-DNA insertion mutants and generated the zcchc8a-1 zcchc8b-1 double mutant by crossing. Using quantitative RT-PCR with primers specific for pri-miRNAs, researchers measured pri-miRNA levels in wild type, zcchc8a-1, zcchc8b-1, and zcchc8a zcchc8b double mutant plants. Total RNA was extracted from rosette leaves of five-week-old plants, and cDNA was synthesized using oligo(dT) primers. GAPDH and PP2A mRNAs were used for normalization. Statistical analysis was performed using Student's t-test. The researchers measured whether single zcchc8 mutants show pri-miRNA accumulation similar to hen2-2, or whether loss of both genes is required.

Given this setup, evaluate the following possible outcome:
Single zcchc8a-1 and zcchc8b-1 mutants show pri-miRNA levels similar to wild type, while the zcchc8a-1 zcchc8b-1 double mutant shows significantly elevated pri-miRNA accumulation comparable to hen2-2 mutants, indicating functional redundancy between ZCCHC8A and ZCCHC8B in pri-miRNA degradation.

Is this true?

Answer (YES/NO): YES